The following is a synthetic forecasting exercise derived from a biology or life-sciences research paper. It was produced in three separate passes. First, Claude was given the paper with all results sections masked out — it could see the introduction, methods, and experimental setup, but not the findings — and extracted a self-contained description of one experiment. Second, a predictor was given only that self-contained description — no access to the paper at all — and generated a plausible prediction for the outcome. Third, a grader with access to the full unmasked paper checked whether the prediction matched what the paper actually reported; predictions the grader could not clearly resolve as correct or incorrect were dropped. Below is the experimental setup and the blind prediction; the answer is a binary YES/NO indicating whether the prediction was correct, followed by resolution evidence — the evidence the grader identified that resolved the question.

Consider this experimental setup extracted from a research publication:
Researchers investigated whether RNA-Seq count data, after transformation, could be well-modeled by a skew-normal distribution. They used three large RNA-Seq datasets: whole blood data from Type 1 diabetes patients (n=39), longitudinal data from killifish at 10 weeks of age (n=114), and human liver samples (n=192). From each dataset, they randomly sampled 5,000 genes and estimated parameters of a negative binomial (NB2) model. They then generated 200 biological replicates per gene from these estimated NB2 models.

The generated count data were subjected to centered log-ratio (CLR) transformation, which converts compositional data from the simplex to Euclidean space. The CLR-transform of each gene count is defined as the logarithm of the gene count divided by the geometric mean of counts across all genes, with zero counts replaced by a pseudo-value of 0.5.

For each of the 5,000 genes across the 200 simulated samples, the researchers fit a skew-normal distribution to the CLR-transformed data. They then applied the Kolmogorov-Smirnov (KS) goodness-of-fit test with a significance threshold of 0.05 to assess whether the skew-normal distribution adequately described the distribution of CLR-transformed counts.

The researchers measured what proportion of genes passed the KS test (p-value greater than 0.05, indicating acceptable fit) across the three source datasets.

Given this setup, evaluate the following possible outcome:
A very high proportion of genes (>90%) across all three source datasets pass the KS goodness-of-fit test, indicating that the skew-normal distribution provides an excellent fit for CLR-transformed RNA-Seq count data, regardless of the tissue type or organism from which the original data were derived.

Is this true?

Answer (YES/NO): YES